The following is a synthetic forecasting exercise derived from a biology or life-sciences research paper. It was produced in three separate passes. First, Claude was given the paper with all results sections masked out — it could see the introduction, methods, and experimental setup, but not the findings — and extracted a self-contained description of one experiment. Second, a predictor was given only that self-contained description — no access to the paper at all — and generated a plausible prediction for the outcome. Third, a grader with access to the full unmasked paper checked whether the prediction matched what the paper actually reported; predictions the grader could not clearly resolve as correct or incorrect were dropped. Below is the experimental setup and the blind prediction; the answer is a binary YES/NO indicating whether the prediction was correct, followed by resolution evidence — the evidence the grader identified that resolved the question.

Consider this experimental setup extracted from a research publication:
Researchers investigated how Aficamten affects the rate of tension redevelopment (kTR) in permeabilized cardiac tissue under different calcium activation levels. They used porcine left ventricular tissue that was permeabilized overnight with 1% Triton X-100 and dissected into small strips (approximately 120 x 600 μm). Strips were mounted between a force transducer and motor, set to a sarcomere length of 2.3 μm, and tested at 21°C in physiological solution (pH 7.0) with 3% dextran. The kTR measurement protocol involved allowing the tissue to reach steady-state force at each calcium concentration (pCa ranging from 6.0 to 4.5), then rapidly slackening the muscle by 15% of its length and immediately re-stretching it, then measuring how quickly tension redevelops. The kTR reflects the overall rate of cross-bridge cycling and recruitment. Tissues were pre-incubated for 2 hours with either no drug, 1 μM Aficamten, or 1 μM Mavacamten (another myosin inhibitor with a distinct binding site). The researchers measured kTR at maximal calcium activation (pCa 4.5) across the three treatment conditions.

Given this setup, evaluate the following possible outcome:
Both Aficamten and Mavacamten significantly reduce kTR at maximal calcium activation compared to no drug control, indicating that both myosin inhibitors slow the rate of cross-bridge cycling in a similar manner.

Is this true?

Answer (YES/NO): NO